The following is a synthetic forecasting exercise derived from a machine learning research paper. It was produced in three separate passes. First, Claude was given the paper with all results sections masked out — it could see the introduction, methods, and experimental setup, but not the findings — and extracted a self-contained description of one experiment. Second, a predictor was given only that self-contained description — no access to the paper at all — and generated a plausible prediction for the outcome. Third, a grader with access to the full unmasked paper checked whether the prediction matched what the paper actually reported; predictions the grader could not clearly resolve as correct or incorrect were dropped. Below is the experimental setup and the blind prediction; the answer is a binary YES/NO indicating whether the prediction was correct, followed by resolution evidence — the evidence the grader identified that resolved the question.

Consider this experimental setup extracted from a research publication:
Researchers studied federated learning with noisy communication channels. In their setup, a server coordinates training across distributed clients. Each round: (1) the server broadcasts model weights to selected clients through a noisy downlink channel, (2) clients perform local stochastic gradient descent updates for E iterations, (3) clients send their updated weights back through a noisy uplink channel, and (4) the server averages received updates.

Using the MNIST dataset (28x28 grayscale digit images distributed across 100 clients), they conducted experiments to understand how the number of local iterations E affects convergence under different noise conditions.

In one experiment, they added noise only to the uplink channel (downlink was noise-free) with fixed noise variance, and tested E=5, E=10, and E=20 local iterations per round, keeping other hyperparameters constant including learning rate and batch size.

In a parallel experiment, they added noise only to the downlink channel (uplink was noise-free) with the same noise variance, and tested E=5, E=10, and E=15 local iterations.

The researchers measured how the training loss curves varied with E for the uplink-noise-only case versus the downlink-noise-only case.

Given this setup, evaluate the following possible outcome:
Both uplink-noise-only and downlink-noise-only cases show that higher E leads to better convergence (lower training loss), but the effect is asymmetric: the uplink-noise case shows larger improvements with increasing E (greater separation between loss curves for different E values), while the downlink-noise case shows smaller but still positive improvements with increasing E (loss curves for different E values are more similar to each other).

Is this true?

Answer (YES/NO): NO